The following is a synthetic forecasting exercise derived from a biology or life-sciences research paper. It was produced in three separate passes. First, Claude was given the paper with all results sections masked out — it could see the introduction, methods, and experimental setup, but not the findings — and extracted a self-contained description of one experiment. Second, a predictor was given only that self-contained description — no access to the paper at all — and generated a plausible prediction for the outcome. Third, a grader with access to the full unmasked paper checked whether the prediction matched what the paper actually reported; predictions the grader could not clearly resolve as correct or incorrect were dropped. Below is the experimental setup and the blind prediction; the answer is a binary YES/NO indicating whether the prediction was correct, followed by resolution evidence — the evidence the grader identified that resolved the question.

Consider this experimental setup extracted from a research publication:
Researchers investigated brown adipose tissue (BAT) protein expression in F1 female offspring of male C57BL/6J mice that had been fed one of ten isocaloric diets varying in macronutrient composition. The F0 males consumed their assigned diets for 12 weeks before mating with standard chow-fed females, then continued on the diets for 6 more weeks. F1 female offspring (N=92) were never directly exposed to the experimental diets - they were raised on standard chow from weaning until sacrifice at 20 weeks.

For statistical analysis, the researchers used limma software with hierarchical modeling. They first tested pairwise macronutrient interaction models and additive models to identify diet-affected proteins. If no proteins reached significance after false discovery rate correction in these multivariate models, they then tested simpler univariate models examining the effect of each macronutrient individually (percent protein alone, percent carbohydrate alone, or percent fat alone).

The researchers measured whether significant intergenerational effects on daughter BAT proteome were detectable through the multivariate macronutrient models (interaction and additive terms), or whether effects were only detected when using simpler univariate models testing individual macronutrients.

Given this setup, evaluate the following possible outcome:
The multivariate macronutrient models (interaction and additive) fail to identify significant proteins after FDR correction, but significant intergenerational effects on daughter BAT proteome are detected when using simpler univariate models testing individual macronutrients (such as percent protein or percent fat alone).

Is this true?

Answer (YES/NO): YES